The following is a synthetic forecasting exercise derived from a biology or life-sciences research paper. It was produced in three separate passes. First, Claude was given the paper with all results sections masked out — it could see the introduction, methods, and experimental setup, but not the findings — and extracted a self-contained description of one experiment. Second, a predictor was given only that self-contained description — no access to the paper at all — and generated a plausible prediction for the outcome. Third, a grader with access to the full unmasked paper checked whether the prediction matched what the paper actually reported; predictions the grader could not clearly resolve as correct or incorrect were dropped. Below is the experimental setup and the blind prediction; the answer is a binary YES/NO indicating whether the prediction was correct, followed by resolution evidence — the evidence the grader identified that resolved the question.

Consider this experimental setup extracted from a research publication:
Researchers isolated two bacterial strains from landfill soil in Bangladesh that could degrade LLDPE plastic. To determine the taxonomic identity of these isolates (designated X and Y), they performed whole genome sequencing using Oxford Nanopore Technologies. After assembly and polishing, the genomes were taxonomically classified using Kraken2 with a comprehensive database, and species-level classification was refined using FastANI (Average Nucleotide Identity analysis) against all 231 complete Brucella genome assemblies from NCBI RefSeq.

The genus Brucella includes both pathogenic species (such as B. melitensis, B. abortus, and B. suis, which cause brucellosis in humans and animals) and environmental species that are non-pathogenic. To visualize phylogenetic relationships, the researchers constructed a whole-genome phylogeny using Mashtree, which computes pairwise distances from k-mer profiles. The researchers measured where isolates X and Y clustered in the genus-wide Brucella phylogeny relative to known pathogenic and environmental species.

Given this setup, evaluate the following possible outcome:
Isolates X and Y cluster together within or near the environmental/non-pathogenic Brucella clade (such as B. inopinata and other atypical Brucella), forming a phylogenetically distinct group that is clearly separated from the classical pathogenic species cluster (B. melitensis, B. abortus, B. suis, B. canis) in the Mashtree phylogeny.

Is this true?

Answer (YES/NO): YES